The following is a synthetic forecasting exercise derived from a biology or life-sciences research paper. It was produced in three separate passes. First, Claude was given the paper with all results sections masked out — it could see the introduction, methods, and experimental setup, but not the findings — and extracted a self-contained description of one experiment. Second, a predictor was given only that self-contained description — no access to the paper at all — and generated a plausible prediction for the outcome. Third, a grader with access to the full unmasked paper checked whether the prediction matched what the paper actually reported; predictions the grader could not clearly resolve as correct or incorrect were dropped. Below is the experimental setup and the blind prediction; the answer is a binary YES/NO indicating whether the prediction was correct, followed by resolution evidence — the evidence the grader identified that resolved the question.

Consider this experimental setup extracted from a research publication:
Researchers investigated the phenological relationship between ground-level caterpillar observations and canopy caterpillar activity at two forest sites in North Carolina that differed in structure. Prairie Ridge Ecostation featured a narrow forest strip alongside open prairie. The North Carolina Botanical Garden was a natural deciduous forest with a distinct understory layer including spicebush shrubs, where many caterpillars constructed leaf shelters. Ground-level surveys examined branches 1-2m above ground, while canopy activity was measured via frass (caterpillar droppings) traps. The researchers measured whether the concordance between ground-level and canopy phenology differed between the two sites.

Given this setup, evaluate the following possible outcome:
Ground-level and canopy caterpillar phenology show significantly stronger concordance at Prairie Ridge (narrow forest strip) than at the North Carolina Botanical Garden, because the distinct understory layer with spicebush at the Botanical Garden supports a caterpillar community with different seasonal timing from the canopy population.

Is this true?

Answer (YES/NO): NO